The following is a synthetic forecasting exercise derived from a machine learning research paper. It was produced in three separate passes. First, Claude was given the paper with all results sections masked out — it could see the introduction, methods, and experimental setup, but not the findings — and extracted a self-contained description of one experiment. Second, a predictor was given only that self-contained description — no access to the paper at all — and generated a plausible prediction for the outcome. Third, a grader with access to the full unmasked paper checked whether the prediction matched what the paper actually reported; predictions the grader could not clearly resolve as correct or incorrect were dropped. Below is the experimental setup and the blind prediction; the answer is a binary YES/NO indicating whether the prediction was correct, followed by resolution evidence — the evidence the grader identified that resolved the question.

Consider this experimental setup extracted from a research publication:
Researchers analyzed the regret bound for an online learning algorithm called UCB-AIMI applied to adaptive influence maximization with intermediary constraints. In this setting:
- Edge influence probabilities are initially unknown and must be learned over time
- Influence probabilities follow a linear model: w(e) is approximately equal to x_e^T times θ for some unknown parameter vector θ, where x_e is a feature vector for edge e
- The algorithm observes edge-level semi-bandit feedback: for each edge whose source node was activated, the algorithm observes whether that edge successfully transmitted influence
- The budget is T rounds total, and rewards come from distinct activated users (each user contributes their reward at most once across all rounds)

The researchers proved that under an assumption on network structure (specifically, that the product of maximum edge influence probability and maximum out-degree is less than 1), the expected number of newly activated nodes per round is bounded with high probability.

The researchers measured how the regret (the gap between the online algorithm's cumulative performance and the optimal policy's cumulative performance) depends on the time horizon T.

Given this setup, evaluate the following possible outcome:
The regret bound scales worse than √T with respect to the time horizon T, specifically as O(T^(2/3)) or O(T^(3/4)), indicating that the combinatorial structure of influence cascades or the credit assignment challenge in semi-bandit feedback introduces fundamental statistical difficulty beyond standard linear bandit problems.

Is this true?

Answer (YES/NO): NO